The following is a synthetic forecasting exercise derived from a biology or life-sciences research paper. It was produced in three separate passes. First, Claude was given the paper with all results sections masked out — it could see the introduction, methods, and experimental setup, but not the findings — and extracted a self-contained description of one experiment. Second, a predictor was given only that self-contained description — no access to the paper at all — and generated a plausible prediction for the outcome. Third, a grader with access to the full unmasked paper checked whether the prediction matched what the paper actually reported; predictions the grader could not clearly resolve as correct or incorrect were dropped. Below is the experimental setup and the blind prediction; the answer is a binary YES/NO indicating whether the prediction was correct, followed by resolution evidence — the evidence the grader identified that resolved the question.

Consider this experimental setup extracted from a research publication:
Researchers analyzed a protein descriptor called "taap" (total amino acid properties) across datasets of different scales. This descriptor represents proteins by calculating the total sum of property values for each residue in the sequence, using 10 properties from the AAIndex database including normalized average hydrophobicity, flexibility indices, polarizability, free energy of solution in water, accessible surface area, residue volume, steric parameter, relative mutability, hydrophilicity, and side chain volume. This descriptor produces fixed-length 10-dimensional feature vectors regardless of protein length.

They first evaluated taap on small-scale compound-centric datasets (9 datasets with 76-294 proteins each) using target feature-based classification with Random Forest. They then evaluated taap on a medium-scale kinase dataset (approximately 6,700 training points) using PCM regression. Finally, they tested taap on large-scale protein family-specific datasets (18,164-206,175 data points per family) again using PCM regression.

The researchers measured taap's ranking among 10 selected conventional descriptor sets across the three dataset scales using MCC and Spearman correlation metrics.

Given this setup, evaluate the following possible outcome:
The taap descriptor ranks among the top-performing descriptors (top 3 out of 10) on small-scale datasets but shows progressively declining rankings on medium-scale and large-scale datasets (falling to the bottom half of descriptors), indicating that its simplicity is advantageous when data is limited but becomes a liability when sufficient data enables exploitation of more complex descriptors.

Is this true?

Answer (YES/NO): NO